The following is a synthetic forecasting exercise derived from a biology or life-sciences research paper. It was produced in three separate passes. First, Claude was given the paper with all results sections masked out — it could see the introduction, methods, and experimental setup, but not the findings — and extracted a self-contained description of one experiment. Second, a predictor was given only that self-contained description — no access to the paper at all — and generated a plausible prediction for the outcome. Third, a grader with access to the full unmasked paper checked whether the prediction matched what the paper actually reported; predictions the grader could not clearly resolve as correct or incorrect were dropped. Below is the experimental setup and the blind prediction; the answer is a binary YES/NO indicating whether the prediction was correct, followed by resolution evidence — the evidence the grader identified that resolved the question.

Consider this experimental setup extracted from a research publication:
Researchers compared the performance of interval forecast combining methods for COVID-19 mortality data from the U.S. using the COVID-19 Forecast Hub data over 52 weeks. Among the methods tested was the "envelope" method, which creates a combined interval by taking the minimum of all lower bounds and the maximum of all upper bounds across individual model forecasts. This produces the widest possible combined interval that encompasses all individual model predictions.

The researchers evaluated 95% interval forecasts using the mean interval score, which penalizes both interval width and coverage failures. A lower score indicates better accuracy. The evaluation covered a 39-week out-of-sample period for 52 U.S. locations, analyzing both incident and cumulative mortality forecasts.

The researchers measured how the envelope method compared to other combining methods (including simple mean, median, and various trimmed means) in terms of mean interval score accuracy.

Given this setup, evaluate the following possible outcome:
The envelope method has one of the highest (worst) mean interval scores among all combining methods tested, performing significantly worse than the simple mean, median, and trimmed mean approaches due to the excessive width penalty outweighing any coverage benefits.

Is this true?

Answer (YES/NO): YES